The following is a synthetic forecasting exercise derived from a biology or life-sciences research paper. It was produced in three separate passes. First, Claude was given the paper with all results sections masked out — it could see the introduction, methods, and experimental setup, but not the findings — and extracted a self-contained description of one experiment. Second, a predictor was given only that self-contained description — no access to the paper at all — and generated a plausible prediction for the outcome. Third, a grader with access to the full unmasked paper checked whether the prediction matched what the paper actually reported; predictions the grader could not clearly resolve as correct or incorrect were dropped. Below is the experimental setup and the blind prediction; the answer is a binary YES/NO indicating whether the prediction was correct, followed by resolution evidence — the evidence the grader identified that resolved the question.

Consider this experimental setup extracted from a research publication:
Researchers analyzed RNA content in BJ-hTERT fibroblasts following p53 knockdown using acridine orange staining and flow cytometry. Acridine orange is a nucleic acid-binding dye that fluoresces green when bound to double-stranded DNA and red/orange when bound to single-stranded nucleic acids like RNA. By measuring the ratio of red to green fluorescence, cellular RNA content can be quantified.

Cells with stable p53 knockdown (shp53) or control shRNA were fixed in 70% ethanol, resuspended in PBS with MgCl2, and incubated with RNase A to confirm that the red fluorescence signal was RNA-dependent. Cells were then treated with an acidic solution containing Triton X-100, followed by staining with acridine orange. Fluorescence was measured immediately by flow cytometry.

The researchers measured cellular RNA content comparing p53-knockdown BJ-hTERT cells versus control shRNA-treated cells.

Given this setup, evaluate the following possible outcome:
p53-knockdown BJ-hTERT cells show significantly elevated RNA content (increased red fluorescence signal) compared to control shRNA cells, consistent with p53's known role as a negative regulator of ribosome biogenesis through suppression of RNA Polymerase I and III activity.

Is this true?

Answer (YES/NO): YES